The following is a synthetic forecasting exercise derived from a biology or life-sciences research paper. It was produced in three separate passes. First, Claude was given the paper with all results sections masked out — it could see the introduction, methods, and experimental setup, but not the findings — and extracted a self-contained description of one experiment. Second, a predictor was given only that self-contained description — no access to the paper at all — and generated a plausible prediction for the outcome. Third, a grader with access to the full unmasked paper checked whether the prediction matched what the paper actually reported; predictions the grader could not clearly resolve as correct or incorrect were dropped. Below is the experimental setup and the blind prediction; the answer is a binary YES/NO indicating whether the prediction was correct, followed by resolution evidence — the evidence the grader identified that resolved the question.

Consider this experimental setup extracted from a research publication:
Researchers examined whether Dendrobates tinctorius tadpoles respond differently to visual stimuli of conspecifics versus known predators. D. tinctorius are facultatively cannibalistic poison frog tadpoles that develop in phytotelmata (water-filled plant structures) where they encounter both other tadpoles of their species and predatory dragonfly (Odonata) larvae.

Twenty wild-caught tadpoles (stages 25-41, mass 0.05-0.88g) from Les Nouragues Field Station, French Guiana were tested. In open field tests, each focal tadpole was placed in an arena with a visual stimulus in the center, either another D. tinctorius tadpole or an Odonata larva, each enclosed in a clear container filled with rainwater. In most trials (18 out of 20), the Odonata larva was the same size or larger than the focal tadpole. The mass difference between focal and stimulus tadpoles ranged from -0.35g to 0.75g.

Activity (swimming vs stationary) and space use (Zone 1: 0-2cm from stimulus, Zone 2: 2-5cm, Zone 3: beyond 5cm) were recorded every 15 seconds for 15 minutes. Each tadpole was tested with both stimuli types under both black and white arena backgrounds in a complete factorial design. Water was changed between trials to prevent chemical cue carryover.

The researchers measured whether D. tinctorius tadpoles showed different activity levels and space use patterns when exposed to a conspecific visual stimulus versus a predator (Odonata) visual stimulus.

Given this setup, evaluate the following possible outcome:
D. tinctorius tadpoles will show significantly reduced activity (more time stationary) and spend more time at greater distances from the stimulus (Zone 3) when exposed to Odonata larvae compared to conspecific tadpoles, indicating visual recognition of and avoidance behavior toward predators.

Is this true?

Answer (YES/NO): NO